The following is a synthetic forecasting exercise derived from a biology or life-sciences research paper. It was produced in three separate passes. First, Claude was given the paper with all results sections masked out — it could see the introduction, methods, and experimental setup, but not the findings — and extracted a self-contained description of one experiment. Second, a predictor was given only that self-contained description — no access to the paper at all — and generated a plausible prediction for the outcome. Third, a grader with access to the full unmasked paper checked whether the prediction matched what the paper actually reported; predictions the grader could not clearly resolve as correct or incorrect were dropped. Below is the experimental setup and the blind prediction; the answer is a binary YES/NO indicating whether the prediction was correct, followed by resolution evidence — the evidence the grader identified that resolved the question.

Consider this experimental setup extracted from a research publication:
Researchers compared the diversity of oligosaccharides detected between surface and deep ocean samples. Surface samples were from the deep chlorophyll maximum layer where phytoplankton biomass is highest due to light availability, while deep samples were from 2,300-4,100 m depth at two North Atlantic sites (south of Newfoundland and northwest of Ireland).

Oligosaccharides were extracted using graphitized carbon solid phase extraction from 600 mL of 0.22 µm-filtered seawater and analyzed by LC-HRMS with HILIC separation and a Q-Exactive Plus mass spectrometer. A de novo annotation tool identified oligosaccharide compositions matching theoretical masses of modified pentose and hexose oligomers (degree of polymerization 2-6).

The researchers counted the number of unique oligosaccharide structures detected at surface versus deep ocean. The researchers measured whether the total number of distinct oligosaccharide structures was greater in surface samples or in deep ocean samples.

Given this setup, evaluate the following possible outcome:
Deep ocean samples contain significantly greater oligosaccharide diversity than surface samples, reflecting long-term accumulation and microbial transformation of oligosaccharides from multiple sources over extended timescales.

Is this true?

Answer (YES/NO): NO